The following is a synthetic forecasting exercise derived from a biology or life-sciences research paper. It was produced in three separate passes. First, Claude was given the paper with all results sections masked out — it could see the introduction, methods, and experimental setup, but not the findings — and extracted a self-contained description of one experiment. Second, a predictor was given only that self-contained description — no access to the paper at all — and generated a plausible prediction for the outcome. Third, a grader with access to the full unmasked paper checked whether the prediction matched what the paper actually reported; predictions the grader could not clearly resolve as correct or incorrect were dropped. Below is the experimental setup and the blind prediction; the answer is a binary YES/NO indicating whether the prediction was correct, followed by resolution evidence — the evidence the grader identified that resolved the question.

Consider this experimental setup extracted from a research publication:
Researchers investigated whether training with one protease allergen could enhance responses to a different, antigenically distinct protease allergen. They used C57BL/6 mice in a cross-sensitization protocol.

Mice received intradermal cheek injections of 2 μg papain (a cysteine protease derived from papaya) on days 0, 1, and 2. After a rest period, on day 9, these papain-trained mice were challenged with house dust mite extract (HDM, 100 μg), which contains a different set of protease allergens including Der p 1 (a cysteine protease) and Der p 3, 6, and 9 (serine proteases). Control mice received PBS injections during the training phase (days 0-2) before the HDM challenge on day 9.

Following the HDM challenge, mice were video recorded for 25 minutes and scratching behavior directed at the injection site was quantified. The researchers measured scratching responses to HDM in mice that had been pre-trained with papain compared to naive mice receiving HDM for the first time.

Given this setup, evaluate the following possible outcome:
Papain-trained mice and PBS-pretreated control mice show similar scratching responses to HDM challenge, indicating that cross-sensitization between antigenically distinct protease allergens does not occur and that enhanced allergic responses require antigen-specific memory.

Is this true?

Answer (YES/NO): NO